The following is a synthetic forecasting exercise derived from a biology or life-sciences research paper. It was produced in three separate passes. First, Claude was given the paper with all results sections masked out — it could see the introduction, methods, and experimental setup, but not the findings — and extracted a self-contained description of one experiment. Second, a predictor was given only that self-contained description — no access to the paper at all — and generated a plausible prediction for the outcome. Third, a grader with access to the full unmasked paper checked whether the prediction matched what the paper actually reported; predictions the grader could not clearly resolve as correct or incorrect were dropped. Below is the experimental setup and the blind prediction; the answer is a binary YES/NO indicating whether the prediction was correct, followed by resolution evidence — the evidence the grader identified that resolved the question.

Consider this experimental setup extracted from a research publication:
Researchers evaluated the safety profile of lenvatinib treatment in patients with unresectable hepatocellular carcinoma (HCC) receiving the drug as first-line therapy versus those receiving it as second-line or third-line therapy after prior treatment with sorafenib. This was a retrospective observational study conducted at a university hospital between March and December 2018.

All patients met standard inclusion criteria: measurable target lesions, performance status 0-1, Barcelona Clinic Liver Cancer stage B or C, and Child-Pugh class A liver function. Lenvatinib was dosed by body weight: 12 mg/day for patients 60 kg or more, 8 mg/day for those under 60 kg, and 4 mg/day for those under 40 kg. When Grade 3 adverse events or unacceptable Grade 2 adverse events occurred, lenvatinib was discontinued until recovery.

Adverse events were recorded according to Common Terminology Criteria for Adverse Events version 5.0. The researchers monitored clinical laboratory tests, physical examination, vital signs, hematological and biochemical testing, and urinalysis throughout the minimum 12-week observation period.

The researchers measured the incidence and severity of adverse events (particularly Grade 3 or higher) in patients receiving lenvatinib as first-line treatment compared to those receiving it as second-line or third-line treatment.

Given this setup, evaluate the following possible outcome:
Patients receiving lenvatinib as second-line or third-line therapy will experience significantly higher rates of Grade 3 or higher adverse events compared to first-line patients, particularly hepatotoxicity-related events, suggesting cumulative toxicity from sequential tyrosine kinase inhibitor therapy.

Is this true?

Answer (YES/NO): NO